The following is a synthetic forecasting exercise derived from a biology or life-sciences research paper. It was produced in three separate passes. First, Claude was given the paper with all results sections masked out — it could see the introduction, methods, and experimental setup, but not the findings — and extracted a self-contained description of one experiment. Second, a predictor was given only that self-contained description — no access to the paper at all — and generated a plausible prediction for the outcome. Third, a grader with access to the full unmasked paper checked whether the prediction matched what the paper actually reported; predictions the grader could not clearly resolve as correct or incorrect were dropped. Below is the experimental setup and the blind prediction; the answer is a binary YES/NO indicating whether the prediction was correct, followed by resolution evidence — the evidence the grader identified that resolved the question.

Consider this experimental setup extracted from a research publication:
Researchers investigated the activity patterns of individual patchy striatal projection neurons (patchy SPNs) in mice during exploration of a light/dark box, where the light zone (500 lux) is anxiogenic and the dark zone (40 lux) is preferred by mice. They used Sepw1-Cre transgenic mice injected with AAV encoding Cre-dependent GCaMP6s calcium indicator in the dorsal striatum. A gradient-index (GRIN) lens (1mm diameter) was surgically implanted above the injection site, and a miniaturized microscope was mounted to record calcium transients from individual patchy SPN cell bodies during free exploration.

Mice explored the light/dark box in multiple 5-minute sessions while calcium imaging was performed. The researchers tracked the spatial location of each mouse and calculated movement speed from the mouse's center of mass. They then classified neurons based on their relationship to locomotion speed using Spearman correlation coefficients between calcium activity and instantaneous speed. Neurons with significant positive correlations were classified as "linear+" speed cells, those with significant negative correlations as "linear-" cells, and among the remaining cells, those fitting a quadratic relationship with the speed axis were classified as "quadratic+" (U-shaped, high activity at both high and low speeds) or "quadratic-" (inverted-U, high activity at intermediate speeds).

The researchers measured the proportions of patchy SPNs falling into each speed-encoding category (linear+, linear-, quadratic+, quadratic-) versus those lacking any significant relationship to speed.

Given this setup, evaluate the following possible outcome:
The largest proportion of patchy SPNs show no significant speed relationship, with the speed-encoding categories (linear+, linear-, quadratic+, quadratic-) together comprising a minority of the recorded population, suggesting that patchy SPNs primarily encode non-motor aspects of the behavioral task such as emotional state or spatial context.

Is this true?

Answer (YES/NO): NO